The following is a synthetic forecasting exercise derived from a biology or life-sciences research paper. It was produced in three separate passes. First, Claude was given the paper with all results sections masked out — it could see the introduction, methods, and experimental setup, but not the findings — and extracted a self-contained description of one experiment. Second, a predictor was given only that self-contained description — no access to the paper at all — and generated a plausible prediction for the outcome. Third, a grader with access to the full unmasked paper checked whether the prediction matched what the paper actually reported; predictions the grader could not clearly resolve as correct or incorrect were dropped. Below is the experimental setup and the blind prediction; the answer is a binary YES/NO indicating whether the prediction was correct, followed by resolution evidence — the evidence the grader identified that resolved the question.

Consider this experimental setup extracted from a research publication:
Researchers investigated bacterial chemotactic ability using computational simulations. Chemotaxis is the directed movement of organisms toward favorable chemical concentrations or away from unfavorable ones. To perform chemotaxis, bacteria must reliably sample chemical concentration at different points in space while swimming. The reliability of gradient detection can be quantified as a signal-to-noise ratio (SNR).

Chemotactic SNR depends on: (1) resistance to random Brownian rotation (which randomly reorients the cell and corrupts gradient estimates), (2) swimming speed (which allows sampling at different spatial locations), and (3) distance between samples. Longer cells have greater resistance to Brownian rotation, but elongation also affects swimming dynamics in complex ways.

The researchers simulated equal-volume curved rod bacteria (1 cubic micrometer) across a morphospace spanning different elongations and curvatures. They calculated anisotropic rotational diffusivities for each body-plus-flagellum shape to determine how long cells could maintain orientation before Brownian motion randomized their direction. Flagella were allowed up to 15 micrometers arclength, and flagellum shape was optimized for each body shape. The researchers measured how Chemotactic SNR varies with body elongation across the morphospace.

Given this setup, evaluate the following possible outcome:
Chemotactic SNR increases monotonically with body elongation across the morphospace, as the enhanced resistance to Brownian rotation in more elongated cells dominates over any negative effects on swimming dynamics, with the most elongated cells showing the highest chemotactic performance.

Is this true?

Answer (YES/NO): YES